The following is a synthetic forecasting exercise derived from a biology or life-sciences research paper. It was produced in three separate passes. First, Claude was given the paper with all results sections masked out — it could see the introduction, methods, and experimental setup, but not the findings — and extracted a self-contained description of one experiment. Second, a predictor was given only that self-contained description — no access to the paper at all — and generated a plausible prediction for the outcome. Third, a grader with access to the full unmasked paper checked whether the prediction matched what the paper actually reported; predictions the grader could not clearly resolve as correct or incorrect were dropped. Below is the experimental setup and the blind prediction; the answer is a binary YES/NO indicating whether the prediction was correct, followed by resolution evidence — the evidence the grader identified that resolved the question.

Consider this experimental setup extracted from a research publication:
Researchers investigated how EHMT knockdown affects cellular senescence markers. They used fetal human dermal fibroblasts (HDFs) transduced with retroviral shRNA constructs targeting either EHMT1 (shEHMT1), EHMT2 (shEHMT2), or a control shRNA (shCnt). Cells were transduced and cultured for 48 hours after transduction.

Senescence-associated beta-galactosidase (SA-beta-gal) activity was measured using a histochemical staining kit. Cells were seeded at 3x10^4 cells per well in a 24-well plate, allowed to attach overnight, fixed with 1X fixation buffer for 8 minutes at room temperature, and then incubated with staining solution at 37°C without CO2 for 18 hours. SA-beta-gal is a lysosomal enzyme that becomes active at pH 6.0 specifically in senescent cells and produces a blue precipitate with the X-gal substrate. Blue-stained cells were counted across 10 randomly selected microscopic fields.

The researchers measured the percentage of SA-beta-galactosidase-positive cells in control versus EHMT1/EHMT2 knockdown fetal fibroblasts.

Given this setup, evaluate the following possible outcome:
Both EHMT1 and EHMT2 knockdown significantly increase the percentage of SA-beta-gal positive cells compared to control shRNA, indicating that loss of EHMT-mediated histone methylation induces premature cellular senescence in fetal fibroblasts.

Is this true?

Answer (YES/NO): NO